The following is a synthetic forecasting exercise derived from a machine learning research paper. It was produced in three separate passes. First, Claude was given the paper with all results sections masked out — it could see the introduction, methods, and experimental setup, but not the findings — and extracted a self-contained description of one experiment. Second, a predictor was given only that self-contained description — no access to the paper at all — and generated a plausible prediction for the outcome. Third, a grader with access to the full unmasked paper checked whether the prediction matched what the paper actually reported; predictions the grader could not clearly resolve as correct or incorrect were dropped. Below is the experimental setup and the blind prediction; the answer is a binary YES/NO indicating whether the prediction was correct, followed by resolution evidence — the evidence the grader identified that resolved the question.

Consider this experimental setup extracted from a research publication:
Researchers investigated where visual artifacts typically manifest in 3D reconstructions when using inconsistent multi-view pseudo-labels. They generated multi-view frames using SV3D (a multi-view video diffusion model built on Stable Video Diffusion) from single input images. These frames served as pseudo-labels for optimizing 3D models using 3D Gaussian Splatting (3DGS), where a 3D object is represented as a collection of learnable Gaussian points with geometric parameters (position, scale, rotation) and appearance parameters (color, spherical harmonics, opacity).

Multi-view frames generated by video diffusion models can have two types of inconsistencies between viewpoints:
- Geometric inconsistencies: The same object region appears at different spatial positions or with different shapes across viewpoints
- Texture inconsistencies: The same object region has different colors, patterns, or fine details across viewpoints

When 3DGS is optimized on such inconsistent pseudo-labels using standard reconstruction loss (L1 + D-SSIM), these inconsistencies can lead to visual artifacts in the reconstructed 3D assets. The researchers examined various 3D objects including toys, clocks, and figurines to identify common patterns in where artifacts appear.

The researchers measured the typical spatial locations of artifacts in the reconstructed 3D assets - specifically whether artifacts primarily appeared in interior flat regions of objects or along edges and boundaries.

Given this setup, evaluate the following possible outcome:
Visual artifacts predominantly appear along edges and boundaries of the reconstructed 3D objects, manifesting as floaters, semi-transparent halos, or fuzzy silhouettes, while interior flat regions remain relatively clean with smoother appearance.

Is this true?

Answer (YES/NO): YES